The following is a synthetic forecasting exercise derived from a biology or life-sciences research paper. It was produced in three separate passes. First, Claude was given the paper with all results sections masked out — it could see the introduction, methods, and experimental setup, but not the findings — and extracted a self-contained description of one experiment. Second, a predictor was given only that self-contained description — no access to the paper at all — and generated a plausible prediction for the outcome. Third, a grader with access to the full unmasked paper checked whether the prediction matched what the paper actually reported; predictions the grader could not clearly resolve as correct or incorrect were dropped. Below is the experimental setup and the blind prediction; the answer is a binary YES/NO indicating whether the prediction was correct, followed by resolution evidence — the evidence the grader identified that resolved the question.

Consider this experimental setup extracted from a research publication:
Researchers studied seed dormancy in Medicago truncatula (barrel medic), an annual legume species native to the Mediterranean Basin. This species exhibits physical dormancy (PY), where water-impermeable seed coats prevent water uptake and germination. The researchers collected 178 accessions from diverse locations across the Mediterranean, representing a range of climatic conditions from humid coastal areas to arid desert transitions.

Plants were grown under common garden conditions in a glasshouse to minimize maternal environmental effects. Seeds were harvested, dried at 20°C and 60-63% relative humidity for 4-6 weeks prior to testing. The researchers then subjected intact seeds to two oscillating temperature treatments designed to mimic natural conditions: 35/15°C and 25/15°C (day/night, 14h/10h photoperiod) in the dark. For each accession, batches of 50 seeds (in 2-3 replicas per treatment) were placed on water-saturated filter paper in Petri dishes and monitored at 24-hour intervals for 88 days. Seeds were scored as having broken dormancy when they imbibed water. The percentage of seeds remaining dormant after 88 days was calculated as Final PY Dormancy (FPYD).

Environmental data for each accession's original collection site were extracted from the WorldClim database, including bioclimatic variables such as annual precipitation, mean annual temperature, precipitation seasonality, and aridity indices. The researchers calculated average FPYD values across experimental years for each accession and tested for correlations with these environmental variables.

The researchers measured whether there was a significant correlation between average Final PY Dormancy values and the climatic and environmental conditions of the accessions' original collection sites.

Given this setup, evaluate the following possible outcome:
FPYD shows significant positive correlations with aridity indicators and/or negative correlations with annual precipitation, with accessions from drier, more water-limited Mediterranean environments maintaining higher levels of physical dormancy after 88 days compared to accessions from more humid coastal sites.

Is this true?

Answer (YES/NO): NO